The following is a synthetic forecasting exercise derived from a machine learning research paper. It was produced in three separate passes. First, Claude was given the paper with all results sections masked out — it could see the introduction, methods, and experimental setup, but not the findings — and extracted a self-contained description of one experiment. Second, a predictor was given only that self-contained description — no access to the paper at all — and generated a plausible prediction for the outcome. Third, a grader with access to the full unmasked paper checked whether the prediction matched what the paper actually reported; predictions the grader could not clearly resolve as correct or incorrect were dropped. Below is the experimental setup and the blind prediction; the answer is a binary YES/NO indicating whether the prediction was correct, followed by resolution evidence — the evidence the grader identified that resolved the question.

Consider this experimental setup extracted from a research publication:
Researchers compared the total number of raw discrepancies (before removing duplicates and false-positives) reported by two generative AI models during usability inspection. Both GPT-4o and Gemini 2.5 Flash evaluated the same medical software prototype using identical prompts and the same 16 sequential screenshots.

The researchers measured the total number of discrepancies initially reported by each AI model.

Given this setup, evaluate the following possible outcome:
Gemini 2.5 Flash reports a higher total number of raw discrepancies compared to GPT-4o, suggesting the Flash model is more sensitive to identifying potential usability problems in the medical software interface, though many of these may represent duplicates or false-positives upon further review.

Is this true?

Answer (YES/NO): NO